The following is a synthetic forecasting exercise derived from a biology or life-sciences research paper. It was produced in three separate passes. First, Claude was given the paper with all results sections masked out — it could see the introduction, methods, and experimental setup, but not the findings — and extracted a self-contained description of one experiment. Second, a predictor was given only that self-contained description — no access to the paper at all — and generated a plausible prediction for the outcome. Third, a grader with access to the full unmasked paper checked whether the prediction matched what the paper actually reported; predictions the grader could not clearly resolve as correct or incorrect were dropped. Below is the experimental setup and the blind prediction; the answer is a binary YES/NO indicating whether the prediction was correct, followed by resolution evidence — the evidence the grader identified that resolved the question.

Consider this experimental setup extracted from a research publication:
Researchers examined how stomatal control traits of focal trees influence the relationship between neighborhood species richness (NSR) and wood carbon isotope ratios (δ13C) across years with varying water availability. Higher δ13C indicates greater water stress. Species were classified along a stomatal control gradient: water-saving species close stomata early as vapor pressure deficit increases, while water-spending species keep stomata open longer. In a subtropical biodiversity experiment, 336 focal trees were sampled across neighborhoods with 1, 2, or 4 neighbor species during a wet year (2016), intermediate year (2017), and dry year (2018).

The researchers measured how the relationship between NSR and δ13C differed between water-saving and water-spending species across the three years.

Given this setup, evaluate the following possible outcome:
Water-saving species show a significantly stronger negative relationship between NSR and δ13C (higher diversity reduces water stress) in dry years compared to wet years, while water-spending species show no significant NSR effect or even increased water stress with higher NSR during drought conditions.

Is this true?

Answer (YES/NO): NO